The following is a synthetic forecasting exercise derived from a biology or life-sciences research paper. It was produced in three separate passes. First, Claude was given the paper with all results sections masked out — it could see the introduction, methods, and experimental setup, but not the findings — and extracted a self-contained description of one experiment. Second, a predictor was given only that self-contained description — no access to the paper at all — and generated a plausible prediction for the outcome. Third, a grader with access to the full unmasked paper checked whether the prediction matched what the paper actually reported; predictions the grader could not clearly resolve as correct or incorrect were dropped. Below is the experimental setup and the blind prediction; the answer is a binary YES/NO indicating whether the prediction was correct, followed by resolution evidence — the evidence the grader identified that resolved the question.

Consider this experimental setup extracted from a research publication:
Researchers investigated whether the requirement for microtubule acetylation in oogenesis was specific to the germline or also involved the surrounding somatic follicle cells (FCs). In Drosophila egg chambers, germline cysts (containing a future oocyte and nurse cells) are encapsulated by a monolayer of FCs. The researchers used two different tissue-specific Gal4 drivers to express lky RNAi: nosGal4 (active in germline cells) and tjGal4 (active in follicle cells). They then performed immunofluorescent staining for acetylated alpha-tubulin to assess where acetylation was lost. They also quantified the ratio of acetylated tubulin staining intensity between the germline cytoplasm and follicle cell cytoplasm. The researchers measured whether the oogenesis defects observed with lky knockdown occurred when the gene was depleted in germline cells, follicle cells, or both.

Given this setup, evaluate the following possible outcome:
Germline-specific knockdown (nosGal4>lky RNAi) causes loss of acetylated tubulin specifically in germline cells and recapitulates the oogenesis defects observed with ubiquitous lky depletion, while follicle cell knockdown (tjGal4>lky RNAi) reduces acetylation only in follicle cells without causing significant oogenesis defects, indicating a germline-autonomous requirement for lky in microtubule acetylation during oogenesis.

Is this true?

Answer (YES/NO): NO